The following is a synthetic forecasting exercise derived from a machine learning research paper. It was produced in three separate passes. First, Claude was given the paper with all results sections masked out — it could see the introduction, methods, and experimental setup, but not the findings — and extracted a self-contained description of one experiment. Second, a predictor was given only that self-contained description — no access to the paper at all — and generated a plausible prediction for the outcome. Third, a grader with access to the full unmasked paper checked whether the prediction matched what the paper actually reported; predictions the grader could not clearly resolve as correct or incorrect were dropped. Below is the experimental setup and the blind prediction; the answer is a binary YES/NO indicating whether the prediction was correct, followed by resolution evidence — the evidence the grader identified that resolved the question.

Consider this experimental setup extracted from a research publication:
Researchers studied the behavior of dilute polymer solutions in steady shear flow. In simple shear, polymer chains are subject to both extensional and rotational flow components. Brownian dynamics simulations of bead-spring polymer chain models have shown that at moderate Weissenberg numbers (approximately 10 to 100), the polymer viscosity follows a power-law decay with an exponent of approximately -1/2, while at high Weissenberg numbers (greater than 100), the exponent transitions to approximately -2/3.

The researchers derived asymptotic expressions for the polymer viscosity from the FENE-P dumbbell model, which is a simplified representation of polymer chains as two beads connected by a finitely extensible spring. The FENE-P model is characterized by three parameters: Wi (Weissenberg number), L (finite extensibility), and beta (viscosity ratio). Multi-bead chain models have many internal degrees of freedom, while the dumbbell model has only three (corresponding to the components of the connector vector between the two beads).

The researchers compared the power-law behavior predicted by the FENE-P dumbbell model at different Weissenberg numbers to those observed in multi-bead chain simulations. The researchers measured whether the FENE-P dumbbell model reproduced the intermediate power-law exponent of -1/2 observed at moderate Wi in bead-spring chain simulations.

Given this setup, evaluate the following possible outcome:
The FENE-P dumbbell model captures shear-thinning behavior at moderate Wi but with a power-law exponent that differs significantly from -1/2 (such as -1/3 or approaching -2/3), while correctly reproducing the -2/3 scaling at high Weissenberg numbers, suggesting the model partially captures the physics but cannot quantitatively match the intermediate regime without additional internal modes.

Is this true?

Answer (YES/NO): NO